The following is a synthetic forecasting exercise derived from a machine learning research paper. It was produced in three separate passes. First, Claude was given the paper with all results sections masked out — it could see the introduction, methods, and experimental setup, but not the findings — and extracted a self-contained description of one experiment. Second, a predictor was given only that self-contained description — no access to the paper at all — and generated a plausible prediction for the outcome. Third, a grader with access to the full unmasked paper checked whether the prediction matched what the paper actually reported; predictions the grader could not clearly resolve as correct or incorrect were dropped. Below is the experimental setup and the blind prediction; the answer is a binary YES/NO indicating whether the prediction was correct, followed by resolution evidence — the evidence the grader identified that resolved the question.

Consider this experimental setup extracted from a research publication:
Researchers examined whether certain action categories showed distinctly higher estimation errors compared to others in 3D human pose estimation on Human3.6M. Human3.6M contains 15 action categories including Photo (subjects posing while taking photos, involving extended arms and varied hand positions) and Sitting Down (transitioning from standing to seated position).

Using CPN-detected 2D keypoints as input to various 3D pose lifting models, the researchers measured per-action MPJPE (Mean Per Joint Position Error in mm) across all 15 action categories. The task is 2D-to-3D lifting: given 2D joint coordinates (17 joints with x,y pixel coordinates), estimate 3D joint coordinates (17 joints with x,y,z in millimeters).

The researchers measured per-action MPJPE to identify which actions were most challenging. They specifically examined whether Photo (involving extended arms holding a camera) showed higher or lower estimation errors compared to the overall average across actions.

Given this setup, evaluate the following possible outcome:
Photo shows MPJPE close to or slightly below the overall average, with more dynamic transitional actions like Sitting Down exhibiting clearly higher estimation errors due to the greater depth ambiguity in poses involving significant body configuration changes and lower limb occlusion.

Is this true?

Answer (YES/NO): NO